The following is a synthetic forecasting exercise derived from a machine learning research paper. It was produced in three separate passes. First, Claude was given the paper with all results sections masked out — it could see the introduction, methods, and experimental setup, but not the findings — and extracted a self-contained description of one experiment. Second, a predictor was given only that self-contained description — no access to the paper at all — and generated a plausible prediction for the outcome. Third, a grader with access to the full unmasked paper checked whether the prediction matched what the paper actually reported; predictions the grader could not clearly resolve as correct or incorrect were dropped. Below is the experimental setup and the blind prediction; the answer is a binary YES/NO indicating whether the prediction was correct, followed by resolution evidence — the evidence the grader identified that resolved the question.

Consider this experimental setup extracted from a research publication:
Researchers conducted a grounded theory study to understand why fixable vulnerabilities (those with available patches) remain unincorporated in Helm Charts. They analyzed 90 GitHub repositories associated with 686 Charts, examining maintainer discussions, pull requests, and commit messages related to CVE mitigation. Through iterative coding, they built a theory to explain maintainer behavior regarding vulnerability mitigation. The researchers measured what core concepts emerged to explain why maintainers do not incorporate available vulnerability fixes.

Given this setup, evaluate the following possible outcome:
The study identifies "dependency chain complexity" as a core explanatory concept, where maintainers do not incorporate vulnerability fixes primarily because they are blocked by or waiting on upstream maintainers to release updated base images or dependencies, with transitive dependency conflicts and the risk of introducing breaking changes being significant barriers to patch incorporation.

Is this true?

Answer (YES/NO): NO